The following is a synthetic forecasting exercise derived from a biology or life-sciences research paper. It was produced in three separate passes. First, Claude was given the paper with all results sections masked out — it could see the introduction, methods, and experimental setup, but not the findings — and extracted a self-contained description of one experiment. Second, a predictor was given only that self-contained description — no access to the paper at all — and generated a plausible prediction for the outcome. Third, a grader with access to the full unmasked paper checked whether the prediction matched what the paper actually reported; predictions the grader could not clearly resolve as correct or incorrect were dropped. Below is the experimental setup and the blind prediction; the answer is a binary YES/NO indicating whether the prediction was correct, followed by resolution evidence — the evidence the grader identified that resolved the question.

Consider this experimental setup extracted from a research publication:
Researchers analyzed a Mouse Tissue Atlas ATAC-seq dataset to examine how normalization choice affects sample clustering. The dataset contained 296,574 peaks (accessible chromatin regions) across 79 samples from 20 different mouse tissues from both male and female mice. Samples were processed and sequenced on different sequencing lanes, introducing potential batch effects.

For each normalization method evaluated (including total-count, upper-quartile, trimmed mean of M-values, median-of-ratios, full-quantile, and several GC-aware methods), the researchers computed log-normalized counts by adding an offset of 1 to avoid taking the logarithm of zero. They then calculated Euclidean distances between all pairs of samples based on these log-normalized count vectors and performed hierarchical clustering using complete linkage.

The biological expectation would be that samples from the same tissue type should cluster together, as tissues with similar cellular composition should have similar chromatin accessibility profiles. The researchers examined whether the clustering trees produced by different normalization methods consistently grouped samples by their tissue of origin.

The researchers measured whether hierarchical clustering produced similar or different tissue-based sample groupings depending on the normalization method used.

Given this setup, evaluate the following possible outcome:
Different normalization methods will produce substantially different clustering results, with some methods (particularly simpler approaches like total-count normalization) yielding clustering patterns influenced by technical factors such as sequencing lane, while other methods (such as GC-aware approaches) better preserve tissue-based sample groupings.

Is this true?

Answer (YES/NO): NO